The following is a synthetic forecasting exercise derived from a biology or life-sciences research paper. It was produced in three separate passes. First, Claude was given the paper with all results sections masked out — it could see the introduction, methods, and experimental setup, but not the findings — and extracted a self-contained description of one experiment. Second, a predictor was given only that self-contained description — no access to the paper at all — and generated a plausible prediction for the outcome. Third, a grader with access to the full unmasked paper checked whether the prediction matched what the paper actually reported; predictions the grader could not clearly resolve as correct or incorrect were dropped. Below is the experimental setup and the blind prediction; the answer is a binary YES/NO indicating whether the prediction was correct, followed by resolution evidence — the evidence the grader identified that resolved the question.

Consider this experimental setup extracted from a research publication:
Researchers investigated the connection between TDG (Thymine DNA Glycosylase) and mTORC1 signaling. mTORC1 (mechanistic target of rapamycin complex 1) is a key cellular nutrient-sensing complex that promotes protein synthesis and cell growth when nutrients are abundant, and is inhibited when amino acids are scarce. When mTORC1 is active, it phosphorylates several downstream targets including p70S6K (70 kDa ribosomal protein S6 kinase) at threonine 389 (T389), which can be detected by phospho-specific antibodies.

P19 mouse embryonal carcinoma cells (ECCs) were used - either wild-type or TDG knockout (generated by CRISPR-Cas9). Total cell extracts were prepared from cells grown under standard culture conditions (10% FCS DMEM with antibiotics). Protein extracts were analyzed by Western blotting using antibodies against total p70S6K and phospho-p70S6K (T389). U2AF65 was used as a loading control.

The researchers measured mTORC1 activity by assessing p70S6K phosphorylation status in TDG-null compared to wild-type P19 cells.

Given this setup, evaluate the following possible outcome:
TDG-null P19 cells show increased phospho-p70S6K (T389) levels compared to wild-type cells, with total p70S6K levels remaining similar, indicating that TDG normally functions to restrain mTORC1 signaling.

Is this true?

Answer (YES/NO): NO